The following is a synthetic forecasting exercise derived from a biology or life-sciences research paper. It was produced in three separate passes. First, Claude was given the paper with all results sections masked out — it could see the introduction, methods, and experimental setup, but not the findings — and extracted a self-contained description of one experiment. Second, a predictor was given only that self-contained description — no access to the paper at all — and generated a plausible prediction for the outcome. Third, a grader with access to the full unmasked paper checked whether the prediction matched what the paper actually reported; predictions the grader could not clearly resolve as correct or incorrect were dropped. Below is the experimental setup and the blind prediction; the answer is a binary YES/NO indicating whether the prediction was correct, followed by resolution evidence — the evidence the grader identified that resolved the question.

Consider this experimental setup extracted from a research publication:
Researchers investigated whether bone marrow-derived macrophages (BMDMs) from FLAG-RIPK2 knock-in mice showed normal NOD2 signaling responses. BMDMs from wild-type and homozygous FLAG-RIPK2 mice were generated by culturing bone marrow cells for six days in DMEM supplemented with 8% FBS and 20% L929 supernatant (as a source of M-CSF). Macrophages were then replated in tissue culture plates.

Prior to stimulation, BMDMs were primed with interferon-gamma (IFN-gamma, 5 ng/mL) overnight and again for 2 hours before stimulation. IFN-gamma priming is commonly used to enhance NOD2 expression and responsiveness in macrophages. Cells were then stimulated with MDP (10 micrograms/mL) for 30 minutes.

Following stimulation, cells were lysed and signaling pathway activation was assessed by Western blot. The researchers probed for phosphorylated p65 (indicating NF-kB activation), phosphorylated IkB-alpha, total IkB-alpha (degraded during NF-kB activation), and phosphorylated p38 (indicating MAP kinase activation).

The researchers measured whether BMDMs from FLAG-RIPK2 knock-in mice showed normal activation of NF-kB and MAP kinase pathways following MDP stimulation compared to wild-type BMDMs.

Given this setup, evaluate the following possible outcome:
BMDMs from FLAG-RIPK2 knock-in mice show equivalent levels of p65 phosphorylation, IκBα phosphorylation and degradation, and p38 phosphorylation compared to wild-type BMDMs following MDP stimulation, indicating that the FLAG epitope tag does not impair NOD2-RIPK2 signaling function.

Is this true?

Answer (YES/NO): YES